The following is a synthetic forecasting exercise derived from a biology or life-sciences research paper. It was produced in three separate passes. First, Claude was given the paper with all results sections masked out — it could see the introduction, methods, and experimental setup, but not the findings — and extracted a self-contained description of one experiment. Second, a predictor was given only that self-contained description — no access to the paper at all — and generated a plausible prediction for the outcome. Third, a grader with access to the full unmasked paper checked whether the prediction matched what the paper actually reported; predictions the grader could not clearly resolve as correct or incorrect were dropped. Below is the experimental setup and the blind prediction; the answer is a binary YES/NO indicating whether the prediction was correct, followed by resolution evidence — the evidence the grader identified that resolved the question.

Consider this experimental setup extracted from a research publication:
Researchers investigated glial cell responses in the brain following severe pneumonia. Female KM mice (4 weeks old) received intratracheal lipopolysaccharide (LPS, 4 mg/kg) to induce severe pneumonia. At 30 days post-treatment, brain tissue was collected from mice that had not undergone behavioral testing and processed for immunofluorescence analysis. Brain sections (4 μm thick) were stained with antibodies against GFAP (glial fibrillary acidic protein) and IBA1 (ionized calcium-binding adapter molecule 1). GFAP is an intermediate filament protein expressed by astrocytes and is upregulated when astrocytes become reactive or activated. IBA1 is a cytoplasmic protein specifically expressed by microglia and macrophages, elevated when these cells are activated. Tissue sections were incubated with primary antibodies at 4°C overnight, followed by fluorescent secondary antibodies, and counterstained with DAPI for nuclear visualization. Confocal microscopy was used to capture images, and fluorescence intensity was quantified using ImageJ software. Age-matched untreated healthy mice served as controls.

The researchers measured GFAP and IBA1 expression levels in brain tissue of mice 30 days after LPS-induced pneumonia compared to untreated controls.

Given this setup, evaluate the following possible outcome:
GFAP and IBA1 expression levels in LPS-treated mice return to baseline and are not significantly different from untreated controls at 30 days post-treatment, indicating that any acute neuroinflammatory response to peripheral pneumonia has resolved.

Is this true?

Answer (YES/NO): NO